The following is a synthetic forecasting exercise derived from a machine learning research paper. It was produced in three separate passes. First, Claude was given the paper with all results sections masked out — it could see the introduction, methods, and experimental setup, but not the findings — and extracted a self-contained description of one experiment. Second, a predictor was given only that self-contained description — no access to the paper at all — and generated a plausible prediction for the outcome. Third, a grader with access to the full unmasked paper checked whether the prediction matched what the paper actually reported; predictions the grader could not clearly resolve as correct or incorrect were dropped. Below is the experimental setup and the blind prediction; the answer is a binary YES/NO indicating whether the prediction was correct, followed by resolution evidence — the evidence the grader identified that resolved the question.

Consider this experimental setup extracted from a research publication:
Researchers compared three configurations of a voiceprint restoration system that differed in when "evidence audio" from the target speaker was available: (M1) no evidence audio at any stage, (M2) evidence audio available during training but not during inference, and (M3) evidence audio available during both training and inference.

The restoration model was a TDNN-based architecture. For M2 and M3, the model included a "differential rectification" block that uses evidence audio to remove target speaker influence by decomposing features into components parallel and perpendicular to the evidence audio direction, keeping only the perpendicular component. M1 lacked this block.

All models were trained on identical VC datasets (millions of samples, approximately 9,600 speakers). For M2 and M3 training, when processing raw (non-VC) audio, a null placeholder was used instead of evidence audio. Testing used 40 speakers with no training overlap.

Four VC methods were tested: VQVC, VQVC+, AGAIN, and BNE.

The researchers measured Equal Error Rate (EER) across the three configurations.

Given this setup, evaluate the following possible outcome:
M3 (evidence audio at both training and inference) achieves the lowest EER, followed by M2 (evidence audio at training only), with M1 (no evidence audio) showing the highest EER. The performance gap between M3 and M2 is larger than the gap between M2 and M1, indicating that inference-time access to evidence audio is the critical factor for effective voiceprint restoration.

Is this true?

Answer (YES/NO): NO